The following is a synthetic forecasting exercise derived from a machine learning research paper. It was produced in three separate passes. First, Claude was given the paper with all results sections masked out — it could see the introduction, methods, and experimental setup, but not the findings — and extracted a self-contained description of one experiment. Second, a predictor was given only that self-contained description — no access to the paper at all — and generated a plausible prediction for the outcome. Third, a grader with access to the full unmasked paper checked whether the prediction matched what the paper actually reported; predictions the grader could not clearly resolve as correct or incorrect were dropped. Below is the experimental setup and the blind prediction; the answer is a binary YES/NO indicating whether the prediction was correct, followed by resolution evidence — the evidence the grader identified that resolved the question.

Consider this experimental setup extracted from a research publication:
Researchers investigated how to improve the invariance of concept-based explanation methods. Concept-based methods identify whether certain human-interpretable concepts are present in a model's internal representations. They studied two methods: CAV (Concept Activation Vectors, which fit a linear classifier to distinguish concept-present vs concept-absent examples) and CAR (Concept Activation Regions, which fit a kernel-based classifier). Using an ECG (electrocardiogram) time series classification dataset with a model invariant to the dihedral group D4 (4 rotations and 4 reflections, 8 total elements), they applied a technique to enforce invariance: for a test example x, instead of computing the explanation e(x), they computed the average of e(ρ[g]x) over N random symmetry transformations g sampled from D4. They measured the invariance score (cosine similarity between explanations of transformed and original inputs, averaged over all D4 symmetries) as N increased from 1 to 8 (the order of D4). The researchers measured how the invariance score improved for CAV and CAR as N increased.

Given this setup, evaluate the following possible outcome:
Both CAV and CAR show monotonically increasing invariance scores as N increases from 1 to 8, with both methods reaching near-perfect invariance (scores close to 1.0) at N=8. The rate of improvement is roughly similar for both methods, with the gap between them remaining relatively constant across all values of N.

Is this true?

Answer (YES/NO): NO